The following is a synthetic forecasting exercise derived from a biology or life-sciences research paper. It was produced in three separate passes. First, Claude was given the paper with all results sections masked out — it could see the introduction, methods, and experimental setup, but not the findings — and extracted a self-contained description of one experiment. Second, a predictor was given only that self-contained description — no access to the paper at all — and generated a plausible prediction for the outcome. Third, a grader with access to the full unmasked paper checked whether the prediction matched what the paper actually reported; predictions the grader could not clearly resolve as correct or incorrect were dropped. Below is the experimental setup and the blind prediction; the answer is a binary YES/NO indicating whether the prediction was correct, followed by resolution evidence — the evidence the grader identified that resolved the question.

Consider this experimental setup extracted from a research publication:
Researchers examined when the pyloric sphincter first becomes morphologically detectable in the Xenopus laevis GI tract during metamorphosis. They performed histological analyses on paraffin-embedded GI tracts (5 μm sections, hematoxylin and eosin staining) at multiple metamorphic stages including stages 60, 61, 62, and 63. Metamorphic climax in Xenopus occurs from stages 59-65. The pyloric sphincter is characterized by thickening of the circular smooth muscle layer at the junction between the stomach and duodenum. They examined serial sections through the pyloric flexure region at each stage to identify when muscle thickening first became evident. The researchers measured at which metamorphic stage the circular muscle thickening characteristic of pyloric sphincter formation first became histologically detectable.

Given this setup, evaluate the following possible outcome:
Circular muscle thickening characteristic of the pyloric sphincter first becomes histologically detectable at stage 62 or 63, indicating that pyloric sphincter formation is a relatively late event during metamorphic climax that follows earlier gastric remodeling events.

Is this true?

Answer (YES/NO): NO